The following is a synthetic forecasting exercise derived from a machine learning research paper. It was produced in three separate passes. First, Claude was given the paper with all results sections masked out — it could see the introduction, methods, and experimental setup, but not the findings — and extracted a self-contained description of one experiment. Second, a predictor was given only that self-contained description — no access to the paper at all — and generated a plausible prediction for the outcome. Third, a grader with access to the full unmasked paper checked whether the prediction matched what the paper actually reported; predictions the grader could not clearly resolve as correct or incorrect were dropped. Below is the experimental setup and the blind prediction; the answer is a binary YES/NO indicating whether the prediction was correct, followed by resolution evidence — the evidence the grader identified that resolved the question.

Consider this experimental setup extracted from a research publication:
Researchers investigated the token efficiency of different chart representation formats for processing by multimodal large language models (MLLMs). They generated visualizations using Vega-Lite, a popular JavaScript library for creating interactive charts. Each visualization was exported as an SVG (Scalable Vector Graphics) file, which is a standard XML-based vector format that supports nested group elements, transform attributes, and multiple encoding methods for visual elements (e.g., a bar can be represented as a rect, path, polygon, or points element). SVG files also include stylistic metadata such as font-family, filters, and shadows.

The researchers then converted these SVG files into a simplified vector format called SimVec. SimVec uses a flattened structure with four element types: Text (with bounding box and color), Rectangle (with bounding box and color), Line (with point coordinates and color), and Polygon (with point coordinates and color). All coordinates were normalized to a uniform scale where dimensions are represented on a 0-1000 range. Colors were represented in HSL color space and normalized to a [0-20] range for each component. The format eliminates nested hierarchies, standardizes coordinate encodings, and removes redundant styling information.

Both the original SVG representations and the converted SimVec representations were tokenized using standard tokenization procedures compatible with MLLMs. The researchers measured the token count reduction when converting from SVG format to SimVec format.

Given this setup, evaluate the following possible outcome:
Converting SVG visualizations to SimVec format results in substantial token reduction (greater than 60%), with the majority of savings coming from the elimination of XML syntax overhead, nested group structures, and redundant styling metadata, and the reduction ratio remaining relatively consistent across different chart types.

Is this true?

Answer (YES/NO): YES